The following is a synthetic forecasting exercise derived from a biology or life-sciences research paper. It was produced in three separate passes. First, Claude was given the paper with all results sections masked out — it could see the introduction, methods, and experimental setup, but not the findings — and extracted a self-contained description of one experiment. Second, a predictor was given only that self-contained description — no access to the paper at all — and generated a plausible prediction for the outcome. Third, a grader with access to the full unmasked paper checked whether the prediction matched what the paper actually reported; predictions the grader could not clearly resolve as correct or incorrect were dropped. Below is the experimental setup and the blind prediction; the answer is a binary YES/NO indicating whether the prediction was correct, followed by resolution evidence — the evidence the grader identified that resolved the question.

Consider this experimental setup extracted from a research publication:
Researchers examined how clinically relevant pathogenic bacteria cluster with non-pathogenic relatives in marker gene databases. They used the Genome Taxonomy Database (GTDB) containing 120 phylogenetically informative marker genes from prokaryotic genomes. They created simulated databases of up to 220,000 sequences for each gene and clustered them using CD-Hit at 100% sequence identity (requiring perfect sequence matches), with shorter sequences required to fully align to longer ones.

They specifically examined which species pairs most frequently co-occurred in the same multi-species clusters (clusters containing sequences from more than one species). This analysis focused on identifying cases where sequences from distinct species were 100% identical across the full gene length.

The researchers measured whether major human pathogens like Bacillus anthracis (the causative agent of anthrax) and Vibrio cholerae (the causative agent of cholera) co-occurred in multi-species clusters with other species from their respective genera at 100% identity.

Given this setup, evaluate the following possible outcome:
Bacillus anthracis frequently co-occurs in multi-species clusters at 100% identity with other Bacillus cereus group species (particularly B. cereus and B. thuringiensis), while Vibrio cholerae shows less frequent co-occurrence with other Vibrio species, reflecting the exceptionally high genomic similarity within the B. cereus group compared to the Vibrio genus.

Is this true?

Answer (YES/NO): NO